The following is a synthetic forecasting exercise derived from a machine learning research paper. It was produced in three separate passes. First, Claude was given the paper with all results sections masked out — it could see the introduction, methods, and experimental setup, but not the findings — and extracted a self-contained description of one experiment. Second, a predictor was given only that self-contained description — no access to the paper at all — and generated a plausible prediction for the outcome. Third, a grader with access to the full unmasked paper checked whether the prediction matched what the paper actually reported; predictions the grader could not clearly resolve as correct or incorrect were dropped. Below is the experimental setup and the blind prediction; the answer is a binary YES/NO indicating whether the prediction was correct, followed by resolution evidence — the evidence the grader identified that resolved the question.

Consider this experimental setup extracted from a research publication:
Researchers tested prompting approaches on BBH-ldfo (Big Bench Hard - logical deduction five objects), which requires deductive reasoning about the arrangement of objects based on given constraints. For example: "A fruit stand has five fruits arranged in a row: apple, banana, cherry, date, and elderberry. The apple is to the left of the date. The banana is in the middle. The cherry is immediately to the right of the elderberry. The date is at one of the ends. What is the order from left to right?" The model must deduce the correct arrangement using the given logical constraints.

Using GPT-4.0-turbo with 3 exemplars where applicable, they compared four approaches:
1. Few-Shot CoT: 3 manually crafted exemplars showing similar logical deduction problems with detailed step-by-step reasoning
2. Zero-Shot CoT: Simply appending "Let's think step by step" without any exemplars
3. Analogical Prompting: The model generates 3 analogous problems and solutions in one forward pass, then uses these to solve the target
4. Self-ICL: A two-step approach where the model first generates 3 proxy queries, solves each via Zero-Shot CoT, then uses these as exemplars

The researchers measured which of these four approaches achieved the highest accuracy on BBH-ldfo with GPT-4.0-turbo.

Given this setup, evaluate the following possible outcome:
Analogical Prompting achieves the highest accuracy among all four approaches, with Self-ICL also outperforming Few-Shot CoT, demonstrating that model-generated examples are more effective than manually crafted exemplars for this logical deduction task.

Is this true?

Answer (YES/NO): NO